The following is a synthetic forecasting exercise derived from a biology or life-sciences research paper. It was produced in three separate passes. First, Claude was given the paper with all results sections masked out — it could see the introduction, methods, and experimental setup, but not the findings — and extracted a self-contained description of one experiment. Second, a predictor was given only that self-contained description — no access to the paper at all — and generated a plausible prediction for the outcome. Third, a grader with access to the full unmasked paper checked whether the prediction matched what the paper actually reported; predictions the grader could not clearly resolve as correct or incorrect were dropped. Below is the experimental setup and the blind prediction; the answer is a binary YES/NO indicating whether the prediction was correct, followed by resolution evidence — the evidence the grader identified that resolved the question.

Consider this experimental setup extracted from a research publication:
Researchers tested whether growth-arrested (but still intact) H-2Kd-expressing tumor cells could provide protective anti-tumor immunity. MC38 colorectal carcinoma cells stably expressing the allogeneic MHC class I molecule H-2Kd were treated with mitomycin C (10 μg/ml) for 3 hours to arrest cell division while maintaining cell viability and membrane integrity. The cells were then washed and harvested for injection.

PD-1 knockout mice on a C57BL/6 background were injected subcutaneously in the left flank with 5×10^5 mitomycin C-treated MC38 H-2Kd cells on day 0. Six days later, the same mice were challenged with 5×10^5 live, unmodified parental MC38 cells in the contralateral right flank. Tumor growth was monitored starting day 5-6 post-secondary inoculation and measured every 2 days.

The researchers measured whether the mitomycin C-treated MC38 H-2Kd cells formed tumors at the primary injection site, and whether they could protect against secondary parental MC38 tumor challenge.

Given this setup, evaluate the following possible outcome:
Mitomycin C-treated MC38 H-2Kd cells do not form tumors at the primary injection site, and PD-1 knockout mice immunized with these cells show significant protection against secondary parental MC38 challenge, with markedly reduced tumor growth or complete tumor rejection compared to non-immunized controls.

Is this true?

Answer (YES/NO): YES